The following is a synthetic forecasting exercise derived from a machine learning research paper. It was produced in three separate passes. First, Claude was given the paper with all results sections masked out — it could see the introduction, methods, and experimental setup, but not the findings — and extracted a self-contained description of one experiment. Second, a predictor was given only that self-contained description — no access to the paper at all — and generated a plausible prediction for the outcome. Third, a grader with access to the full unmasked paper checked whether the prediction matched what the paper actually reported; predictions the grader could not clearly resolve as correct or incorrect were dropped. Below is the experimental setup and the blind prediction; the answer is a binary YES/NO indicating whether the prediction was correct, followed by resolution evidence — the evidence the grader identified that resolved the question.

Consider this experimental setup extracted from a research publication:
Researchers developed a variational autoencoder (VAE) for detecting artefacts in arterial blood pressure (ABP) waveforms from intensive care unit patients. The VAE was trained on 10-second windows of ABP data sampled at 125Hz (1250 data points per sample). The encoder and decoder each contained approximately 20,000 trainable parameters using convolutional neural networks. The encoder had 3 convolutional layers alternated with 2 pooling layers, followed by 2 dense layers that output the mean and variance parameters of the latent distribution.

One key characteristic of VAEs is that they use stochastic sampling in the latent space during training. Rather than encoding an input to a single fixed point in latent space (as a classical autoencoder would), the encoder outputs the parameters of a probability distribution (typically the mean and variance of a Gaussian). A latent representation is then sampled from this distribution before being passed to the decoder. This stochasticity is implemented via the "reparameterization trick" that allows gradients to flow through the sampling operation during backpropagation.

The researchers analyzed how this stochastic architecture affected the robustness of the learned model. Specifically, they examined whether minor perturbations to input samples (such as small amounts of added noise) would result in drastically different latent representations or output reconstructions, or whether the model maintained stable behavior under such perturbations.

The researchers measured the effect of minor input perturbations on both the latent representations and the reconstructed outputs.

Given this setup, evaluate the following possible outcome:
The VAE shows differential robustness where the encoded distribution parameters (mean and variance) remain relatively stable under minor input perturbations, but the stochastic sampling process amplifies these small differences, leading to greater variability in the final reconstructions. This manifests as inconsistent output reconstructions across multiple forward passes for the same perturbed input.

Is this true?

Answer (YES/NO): NO